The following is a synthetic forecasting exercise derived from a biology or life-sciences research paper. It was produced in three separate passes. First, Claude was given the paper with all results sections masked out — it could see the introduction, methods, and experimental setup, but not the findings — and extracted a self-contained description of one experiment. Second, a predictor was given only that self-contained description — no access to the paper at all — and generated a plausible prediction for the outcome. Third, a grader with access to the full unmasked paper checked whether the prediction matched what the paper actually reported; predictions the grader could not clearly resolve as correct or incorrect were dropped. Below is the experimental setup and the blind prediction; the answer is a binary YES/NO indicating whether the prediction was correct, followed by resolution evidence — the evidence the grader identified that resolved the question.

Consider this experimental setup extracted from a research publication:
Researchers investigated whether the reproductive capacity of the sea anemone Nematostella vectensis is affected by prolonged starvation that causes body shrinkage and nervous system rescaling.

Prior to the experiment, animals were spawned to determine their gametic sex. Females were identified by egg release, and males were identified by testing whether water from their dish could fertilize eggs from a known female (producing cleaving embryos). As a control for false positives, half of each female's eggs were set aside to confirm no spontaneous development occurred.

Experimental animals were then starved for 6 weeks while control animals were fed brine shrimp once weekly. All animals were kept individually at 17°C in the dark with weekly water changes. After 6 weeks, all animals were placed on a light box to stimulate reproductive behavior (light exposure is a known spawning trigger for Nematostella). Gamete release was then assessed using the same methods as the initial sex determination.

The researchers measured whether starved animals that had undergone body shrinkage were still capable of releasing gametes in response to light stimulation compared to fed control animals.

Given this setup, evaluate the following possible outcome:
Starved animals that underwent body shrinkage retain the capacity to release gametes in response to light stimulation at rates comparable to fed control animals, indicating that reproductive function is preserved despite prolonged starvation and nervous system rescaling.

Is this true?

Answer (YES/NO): YES